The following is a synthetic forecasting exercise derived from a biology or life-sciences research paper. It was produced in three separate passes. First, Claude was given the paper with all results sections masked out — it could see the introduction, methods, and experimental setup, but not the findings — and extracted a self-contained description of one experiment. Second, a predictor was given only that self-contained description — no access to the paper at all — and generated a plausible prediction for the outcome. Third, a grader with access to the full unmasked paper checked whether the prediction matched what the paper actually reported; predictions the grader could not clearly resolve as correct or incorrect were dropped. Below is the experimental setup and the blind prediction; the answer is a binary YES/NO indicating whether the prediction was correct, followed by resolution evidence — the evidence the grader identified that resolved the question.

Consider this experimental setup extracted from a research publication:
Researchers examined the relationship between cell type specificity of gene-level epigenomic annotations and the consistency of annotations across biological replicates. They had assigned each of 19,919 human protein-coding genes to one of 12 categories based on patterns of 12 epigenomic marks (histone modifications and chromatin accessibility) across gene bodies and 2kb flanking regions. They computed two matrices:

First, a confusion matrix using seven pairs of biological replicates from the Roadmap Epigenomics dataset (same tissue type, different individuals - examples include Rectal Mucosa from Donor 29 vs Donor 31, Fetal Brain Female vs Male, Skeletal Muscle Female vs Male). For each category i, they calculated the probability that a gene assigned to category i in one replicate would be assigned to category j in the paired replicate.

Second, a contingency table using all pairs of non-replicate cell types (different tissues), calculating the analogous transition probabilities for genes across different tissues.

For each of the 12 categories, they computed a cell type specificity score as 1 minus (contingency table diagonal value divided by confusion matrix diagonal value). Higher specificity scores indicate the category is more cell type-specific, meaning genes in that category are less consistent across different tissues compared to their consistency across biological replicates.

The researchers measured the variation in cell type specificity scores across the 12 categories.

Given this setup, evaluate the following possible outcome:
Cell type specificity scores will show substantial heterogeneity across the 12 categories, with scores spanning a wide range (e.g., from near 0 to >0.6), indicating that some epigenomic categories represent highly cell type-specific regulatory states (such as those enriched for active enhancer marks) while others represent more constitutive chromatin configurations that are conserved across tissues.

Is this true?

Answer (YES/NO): NO